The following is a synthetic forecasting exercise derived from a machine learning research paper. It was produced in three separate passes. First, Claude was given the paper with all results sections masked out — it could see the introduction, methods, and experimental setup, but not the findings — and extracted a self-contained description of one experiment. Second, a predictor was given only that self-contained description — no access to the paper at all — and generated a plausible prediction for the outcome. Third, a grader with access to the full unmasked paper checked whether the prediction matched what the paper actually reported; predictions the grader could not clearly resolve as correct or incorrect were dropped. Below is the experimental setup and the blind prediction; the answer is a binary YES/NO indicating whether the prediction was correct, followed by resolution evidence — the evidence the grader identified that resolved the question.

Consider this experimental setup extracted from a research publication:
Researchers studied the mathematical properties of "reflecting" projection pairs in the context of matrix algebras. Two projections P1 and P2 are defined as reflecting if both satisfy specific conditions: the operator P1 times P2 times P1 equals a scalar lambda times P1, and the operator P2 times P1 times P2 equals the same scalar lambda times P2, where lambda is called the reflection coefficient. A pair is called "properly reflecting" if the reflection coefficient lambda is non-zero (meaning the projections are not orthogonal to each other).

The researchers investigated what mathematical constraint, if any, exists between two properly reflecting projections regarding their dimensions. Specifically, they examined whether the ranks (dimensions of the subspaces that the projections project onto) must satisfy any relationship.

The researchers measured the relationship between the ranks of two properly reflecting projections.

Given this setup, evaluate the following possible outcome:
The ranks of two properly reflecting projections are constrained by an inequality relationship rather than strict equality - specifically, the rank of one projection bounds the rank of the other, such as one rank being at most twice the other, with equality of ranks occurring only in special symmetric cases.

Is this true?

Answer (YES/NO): NO